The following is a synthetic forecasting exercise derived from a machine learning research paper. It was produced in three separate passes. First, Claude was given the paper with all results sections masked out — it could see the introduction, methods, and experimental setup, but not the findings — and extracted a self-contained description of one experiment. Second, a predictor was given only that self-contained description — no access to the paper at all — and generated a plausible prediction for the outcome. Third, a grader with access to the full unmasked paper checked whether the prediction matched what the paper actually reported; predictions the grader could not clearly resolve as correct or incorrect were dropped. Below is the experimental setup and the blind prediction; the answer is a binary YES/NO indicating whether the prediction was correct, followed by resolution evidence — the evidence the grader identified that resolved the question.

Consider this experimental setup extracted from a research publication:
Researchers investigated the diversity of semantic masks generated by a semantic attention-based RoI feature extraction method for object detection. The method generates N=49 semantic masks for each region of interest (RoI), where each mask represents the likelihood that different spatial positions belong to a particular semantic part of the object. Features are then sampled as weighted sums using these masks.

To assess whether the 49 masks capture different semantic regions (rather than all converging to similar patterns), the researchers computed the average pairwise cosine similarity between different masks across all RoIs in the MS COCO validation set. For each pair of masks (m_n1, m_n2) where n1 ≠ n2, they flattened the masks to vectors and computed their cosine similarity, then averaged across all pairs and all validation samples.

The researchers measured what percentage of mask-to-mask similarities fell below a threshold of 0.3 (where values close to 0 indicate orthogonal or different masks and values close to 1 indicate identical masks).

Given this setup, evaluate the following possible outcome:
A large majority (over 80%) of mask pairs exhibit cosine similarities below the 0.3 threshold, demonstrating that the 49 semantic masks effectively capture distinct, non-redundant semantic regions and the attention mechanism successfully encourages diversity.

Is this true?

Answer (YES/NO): YES